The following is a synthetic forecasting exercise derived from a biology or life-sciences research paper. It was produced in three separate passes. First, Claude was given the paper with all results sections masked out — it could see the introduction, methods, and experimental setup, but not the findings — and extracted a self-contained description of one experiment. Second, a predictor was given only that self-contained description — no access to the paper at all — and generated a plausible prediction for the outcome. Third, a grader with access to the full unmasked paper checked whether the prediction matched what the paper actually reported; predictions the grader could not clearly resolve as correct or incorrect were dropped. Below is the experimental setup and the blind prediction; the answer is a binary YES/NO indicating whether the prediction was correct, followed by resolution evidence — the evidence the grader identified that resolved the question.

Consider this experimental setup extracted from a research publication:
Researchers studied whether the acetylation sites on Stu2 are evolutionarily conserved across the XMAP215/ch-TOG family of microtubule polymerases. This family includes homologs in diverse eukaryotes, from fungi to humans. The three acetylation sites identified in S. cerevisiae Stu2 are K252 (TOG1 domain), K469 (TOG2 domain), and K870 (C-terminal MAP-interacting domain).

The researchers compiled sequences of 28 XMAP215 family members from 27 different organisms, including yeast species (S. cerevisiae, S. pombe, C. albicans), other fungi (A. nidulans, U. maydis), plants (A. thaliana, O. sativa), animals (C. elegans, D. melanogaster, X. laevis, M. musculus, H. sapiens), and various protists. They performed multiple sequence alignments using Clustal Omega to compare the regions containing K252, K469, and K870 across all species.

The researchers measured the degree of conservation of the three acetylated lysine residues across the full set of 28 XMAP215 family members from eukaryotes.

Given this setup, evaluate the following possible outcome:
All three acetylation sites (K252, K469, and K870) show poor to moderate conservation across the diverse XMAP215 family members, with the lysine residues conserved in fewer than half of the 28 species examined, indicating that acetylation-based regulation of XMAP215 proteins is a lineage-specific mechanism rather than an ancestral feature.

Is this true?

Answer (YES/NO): NO